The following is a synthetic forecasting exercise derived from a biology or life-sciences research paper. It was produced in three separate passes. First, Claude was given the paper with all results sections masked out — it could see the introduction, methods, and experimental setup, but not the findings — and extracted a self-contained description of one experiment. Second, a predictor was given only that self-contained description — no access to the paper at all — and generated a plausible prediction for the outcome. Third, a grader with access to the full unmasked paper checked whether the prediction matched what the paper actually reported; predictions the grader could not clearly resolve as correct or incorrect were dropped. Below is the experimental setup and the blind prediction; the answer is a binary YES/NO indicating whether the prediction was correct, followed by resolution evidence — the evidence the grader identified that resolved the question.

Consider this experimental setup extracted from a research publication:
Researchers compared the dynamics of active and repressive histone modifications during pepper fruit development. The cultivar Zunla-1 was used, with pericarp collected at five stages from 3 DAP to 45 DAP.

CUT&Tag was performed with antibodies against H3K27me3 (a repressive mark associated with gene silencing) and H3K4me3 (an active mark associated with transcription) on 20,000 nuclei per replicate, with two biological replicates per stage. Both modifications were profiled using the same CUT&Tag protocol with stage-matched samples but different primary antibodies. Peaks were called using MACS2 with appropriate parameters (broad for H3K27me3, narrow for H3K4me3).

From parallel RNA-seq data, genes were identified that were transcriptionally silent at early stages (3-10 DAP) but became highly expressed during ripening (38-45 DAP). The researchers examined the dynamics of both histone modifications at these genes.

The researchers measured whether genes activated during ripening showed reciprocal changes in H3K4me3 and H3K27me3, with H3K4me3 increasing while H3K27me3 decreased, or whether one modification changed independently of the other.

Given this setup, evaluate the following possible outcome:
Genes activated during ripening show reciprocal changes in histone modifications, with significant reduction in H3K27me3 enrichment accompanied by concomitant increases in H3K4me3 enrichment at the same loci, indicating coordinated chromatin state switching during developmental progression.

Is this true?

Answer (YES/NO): YES